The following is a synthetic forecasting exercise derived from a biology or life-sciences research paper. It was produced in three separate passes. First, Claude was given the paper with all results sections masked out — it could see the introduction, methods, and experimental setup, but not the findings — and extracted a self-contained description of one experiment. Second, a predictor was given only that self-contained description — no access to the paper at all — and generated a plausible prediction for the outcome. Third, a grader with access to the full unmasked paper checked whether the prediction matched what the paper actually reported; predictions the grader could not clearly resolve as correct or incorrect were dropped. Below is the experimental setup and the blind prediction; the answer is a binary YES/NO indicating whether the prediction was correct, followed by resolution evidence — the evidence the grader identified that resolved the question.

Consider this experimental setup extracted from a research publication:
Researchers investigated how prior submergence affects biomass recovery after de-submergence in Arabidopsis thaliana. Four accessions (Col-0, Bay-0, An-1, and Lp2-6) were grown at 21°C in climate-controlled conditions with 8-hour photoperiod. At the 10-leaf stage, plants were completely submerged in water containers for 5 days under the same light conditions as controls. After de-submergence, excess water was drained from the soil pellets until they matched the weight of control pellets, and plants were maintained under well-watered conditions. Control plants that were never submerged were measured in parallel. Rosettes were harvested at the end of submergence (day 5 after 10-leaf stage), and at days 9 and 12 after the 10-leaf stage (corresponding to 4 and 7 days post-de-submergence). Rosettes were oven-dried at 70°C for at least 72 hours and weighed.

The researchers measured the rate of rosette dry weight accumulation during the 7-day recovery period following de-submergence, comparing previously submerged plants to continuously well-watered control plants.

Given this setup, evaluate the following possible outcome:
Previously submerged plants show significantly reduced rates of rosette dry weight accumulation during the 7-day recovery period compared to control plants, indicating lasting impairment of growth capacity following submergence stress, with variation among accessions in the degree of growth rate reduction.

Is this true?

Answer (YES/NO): NO